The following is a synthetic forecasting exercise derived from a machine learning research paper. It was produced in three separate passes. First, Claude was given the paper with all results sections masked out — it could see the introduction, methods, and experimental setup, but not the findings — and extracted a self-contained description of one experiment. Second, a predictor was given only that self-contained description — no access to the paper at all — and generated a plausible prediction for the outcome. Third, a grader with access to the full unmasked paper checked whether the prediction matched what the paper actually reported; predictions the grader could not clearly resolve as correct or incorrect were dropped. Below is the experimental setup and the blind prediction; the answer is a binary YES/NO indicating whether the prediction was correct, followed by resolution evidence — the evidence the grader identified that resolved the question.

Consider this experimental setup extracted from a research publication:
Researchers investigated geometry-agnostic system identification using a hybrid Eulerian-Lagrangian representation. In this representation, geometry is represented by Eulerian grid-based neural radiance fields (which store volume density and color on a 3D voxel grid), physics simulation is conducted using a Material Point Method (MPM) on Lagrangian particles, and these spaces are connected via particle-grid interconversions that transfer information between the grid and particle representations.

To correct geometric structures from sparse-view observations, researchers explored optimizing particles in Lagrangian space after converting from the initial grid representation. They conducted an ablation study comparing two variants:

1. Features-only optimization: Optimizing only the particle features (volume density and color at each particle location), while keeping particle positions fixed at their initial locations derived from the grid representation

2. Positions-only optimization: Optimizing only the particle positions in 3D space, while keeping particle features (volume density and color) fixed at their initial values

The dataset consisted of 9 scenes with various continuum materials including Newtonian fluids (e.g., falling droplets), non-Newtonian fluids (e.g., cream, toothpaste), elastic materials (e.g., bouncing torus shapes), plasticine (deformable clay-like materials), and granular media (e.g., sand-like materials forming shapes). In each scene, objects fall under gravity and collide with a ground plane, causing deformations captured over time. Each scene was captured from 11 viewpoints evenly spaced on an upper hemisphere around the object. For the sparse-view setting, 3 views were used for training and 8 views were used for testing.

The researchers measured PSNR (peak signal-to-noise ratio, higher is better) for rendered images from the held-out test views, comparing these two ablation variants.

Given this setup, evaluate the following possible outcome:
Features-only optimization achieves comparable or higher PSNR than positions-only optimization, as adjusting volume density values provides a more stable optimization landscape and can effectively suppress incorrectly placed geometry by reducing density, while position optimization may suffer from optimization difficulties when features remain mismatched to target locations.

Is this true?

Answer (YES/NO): NO